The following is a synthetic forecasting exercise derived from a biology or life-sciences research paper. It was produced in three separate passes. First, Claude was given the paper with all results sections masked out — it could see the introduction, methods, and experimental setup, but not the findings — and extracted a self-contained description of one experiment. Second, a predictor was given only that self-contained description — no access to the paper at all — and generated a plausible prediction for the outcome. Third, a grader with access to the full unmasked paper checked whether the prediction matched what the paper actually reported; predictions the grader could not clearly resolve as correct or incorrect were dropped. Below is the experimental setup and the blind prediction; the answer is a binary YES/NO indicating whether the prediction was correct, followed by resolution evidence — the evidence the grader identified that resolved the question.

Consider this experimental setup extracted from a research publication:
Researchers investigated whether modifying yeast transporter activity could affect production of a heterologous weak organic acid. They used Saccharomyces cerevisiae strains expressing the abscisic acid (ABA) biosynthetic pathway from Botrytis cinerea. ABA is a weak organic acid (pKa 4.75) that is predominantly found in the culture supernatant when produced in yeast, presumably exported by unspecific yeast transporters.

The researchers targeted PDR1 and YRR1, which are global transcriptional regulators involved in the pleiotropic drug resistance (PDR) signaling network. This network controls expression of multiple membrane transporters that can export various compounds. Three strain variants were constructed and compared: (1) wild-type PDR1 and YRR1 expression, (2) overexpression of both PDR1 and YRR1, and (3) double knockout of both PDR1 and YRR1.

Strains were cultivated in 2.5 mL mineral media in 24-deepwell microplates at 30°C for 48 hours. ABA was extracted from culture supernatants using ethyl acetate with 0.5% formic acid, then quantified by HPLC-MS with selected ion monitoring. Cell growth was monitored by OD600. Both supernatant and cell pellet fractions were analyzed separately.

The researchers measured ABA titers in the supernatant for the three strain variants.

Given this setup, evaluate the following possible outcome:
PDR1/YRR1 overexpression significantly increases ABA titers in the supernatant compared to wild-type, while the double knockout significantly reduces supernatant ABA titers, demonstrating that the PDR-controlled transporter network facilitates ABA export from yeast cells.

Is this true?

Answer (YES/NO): NO